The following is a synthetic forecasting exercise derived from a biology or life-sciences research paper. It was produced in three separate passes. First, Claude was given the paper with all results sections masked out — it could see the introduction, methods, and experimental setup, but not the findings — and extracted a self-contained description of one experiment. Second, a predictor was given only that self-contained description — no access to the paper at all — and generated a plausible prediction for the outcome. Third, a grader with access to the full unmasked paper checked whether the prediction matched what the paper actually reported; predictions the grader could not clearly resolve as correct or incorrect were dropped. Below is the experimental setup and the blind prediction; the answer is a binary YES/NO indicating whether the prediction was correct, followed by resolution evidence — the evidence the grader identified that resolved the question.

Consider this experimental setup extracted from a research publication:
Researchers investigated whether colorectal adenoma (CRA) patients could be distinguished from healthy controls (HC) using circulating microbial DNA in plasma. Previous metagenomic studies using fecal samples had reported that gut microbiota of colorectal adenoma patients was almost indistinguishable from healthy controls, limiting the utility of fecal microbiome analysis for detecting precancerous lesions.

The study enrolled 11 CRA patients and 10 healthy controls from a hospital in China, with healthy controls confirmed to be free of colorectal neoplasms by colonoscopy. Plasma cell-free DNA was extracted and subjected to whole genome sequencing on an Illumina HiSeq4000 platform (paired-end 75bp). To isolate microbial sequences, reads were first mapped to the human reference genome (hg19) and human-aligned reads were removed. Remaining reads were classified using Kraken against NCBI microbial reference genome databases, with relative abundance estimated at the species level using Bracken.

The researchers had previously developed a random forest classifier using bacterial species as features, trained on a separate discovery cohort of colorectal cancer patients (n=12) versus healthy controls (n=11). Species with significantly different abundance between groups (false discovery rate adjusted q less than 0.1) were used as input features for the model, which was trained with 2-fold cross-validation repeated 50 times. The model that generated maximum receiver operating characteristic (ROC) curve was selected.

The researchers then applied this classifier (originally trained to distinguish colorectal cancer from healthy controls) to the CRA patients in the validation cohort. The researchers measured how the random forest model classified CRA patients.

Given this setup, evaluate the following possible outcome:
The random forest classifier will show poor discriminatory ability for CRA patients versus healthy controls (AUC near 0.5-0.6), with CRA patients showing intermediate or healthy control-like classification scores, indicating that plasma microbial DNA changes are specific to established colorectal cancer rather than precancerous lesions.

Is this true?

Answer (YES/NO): NO